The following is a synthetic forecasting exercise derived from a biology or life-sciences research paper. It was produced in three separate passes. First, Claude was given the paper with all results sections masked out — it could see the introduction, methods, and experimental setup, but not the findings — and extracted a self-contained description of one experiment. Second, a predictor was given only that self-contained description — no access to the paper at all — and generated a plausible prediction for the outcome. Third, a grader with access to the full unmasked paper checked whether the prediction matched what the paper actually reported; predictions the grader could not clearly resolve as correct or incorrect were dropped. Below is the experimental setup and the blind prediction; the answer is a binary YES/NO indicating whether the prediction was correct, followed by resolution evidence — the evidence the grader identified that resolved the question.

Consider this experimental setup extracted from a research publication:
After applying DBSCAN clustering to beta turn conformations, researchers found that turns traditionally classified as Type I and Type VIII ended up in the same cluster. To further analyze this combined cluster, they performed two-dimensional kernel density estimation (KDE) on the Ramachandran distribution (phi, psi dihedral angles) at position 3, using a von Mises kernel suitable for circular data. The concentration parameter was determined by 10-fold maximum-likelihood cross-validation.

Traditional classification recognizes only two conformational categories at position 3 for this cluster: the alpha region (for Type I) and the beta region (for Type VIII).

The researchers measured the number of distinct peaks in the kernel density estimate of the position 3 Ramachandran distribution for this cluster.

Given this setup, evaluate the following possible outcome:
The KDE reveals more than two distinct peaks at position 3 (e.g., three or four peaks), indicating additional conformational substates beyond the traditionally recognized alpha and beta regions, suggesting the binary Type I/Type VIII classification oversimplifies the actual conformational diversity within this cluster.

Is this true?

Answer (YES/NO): YES